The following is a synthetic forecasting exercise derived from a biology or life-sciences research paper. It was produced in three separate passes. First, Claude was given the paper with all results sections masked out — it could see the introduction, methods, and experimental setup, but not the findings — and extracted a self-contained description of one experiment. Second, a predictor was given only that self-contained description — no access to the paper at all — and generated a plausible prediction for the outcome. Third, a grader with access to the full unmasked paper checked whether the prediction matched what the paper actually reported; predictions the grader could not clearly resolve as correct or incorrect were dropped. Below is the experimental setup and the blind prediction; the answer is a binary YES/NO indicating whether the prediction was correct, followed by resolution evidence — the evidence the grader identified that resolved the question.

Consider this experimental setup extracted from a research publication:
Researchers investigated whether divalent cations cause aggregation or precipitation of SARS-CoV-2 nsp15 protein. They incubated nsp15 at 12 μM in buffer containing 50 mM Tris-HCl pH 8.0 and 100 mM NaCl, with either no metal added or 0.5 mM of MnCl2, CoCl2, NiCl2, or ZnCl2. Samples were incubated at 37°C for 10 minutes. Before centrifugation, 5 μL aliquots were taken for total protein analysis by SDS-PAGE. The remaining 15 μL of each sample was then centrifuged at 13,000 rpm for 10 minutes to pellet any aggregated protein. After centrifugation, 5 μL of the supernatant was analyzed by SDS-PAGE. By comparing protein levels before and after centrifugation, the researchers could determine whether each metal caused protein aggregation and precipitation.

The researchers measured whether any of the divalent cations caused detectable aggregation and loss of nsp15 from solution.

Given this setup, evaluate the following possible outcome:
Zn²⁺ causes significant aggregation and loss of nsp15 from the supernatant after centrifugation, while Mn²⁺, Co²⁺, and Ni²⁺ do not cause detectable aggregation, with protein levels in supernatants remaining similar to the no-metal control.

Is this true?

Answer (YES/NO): NO